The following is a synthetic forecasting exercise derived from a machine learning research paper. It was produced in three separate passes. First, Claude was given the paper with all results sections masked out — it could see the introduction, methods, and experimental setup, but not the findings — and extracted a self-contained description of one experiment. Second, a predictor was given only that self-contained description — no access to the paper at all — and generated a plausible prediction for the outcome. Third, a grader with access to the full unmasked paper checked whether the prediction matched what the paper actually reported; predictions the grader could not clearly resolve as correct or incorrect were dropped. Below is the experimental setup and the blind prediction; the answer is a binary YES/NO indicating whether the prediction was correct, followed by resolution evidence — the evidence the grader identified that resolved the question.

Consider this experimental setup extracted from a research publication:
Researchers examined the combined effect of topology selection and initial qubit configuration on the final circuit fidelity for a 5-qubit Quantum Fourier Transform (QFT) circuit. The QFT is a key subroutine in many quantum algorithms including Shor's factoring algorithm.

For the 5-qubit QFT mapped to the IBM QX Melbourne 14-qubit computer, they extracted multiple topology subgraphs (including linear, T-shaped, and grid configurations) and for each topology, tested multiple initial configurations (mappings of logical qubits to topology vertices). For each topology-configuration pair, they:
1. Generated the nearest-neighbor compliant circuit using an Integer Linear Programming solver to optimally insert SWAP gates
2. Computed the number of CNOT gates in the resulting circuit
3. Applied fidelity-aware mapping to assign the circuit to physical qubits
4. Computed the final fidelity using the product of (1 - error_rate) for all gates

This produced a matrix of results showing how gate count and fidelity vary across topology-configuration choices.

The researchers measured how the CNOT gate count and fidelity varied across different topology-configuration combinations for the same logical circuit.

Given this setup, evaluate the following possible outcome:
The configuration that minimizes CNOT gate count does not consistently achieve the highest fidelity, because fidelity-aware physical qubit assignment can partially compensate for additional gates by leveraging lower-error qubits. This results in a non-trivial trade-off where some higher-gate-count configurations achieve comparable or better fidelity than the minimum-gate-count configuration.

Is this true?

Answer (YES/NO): NO